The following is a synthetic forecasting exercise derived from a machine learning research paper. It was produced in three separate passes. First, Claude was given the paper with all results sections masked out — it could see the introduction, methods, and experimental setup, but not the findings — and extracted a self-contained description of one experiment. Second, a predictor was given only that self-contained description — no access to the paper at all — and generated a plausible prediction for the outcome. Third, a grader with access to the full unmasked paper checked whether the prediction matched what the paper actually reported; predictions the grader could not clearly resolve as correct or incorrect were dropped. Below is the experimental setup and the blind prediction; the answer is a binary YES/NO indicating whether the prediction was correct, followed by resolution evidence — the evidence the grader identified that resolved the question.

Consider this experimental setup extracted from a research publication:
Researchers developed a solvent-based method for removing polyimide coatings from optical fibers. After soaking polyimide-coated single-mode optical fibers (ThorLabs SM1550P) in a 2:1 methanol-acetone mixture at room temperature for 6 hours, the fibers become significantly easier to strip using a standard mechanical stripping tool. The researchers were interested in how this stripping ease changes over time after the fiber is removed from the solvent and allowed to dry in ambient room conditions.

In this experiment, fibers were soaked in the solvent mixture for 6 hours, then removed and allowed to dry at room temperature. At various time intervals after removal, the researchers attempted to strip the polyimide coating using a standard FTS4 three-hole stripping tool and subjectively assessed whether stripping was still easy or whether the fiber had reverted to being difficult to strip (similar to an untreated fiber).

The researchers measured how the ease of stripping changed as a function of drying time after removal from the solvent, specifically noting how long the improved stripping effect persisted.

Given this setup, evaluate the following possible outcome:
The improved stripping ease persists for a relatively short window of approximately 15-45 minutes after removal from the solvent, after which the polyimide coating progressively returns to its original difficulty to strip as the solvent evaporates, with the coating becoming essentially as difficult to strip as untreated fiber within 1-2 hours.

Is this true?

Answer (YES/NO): NO